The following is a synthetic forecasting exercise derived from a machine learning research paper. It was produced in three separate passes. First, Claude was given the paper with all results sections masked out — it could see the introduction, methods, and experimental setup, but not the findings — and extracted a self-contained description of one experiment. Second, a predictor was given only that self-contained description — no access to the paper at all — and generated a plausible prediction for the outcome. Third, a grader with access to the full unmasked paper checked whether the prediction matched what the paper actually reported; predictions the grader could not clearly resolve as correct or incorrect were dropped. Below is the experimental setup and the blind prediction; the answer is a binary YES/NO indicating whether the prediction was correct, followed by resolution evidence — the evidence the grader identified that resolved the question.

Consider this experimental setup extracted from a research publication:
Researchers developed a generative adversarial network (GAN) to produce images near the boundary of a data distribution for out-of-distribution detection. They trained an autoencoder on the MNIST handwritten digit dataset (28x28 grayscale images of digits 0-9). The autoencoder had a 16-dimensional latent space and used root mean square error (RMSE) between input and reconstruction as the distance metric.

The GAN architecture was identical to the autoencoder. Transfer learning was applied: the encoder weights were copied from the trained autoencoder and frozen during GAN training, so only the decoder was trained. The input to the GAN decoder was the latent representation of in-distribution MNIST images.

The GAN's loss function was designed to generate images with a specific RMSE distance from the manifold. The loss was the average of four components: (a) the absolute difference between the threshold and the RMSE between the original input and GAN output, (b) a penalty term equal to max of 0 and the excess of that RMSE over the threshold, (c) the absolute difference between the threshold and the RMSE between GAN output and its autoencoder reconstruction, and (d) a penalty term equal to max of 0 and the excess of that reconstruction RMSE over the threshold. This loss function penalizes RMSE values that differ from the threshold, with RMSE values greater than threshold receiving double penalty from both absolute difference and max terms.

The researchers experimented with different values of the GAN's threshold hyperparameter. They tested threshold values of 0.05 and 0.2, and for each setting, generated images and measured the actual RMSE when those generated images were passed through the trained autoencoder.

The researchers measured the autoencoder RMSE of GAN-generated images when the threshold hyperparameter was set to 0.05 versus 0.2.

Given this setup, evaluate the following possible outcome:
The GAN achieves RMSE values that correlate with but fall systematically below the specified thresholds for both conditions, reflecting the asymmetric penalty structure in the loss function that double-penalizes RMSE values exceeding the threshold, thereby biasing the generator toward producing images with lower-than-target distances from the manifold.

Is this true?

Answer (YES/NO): NO